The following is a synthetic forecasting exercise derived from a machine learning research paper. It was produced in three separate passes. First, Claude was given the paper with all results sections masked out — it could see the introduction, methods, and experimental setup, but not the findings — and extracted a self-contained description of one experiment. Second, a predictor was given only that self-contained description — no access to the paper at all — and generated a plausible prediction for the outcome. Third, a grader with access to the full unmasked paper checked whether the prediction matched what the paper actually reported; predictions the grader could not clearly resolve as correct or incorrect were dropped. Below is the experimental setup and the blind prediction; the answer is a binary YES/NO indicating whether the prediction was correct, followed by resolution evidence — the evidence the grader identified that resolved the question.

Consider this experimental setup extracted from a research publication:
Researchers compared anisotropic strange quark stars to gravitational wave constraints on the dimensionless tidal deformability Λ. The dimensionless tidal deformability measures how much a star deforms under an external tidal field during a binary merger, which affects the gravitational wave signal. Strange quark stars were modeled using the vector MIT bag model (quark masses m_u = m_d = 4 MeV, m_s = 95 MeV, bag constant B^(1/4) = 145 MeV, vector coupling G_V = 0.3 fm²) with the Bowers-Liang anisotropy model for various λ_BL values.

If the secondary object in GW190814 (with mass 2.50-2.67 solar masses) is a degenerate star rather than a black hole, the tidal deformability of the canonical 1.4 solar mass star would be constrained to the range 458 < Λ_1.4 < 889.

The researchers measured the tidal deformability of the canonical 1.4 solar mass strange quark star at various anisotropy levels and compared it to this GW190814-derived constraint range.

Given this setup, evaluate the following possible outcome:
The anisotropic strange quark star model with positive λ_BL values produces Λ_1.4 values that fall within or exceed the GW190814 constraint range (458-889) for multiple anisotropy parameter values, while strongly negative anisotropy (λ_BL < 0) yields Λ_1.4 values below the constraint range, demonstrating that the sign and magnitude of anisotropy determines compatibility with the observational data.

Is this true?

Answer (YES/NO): NO